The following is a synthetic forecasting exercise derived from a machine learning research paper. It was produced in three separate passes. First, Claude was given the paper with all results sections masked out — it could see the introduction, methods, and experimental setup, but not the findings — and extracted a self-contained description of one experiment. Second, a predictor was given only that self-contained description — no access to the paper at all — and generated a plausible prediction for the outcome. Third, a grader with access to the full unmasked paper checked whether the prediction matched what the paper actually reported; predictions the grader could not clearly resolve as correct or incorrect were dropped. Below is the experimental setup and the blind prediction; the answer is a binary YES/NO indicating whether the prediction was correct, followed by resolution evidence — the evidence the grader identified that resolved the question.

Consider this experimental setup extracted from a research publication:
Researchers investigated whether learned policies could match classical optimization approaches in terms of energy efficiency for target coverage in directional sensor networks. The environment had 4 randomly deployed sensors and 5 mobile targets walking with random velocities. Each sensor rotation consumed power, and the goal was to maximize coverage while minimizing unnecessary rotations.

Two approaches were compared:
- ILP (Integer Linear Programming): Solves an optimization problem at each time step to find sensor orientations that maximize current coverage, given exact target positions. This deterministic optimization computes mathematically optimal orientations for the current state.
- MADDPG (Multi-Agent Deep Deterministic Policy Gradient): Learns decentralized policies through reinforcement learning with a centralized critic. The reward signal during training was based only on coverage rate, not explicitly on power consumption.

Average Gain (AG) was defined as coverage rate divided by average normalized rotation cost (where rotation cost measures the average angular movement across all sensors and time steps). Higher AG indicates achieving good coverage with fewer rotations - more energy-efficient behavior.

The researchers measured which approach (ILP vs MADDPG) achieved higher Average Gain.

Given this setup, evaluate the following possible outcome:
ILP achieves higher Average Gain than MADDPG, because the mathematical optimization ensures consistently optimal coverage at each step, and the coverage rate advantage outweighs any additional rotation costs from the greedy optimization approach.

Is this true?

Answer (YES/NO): NO